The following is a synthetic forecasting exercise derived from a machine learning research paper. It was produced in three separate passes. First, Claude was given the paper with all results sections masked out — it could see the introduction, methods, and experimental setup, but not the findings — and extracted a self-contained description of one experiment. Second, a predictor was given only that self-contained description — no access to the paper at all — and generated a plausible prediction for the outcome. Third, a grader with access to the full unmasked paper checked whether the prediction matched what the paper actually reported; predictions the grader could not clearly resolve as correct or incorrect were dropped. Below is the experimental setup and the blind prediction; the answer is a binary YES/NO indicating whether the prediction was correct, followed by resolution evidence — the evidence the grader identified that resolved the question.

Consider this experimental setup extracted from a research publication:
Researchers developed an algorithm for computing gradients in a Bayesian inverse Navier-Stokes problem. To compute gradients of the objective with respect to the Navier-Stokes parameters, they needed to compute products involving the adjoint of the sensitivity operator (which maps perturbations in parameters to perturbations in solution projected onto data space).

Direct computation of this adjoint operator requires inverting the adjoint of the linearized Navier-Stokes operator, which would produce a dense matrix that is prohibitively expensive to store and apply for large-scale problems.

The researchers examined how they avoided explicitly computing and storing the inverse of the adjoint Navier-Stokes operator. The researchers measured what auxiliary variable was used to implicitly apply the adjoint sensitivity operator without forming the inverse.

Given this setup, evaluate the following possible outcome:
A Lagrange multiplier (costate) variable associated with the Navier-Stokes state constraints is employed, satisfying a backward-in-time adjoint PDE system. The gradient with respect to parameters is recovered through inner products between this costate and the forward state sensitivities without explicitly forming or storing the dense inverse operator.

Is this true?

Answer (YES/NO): NO